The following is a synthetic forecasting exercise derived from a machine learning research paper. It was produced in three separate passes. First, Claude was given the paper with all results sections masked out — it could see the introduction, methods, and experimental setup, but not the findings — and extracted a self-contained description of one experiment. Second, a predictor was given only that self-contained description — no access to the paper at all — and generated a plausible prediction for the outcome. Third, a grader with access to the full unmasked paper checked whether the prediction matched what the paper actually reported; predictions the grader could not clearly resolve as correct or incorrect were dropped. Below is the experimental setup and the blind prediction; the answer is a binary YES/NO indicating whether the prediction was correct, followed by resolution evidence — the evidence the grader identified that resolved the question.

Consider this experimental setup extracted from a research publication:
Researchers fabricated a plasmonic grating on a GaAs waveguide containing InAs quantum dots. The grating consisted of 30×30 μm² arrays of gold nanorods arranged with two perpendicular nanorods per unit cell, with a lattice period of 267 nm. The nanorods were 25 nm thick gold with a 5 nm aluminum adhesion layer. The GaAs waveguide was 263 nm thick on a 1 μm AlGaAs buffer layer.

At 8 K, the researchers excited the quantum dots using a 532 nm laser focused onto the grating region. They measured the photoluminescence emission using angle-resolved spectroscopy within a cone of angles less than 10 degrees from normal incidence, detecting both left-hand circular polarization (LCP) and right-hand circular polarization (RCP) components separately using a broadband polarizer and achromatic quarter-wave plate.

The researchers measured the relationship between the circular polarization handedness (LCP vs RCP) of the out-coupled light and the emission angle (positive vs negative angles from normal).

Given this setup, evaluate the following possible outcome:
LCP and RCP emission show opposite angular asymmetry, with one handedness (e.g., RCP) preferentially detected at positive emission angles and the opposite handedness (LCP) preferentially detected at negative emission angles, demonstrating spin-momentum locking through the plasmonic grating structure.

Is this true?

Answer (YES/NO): YES